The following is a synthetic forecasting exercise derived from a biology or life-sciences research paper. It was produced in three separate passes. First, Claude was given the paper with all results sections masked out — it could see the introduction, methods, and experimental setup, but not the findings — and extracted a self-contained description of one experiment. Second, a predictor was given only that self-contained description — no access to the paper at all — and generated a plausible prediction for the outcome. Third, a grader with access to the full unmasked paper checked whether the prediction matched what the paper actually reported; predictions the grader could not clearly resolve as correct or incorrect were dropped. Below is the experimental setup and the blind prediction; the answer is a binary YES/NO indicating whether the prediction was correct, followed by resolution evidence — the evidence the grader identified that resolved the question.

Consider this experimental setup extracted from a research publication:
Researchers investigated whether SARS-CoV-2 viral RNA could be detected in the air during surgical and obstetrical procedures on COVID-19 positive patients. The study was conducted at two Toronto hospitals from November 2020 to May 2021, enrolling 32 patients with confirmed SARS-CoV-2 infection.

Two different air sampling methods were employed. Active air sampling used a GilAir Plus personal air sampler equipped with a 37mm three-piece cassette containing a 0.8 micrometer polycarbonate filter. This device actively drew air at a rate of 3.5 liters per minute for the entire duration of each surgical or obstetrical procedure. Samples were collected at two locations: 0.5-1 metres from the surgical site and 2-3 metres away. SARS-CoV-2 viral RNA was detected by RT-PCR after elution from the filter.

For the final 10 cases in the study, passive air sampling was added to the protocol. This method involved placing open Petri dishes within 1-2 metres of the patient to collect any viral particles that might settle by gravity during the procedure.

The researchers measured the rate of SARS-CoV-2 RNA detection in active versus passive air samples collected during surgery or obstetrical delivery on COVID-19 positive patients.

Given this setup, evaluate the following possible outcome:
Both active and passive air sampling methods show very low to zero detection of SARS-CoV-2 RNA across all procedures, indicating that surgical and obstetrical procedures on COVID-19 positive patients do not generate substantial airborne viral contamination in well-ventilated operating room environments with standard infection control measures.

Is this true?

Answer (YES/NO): NO